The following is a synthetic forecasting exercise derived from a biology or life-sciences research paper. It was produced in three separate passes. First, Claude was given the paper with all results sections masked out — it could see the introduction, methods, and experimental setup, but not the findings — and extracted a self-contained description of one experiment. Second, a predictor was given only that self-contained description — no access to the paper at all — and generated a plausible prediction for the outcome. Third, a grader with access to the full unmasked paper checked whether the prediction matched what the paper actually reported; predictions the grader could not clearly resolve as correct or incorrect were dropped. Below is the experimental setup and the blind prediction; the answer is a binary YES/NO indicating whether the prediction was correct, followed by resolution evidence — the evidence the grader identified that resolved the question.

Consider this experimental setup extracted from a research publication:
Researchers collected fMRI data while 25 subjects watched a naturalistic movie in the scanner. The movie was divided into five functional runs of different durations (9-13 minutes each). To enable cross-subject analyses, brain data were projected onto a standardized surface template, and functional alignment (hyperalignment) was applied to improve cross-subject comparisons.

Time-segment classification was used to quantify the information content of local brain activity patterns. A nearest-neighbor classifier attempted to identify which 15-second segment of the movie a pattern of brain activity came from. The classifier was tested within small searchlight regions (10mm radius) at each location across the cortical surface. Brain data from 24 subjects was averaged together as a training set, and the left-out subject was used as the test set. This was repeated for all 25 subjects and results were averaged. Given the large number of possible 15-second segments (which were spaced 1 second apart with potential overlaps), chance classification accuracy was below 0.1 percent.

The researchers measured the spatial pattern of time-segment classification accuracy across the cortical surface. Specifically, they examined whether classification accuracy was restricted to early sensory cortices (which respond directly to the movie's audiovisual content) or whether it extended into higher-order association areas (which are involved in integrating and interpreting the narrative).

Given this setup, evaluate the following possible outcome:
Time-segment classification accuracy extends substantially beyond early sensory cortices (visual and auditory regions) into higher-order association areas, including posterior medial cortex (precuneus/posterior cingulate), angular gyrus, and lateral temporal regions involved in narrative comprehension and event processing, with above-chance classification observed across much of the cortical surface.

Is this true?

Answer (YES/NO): YES